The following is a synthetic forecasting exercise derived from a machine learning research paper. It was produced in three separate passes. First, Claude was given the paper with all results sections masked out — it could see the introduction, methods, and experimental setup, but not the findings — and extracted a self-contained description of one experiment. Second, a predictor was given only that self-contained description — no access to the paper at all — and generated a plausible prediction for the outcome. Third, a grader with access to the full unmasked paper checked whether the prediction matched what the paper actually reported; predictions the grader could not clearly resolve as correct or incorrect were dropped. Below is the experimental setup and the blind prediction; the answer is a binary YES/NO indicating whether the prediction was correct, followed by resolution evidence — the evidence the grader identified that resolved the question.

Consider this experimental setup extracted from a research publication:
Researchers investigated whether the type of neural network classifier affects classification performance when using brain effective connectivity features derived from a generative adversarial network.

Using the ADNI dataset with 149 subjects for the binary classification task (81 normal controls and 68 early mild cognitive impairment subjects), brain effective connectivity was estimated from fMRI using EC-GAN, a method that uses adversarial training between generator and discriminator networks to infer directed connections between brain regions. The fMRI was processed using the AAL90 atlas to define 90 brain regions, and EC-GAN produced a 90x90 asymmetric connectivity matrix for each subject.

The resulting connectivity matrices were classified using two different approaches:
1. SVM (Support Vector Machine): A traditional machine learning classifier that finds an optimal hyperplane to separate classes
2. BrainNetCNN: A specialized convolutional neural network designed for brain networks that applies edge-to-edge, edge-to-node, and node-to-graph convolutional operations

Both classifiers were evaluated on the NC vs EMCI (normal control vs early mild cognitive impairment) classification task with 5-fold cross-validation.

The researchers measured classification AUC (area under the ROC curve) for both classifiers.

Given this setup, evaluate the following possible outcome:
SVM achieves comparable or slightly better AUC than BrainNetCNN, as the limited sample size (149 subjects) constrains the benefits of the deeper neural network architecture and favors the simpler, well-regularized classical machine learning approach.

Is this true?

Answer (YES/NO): NO